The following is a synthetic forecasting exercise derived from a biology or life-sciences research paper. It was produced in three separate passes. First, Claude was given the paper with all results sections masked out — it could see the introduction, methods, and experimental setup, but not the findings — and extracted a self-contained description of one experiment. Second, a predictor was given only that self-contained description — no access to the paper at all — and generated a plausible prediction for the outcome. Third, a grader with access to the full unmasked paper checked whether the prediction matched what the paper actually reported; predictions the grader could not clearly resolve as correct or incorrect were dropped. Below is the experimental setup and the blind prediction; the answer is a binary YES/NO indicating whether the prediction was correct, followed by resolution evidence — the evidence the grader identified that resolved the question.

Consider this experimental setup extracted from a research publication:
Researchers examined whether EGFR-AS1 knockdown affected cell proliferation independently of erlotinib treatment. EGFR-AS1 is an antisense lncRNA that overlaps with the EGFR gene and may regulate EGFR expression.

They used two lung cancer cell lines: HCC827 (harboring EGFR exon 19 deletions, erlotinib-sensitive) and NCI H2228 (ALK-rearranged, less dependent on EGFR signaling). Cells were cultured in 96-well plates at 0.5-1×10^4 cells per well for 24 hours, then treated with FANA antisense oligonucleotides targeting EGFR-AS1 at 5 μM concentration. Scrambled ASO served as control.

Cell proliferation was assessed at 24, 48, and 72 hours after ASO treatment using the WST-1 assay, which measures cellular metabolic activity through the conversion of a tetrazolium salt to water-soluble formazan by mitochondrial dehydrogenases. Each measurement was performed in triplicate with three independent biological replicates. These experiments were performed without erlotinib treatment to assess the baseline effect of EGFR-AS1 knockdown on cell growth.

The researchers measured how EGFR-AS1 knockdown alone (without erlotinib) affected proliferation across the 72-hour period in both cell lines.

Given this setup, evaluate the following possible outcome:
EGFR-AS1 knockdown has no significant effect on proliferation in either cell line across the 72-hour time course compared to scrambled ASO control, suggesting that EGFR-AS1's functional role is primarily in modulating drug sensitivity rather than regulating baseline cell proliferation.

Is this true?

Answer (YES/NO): NO